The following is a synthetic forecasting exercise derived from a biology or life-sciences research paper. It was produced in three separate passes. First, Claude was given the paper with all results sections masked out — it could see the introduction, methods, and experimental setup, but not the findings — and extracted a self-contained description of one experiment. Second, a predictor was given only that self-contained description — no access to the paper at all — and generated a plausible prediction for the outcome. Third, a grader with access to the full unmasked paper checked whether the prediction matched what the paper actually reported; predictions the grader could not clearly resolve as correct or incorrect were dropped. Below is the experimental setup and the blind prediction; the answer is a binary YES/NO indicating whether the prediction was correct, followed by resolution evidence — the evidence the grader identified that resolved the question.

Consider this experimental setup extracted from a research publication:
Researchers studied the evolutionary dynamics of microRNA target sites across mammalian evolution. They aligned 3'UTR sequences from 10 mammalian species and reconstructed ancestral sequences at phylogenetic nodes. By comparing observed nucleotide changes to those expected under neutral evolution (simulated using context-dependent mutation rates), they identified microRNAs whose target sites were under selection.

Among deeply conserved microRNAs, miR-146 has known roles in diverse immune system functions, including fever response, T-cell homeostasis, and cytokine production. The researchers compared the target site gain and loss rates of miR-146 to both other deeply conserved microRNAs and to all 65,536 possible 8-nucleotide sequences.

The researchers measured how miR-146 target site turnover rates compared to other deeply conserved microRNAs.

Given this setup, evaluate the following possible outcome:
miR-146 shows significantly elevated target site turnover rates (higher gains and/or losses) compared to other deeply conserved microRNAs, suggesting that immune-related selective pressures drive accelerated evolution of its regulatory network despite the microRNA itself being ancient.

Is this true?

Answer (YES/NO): YES